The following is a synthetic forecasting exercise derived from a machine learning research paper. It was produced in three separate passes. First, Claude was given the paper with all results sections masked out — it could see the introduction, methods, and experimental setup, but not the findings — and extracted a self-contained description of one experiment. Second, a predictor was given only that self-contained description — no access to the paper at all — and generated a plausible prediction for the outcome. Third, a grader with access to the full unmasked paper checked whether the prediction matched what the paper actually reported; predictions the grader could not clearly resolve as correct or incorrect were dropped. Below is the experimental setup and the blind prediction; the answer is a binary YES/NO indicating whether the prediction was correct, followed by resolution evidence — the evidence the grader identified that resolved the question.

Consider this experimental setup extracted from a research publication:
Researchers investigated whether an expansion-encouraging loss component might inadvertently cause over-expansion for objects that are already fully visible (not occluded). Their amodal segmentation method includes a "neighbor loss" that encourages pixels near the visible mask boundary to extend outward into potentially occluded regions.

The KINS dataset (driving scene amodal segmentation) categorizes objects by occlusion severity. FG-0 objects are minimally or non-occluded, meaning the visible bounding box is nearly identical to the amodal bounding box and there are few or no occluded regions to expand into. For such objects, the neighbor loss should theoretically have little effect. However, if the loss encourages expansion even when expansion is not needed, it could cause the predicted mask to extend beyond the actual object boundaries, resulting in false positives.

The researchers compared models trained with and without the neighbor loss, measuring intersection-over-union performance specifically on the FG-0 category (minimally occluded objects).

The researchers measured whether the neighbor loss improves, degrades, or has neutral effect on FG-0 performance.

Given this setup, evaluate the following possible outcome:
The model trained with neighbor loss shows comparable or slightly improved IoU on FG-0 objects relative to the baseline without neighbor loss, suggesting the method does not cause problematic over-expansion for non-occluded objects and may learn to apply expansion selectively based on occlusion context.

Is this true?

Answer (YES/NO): NO